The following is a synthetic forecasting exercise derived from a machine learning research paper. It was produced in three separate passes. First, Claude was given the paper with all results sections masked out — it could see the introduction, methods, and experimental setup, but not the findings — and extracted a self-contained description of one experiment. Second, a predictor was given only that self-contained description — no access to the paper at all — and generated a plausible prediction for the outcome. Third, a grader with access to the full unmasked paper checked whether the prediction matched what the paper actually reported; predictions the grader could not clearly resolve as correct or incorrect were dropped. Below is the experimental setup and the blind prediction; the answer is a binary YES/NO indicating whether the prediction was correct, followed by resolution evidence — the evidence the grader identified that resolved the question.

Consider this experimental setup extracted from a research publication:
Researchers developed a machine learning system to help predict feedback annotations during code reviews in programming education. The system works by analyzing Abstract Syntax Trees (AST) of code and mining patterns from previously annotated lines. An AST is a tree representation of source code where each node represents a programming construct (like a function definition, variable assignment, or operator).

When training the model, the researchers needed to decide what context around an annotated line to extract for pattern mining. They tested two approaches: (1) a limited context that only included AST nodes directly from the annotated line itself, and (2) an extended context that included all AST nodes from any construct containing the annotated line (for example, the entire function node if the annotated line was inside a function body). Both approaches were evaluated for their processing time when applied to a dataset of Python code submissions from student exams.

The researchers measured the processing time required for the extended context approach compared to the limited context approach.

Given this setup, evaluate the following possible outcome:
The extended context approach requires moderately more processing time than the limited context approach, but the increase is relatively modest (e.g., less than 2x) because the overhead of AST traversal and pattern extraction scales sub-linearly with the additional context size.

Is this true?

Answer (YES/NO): NO